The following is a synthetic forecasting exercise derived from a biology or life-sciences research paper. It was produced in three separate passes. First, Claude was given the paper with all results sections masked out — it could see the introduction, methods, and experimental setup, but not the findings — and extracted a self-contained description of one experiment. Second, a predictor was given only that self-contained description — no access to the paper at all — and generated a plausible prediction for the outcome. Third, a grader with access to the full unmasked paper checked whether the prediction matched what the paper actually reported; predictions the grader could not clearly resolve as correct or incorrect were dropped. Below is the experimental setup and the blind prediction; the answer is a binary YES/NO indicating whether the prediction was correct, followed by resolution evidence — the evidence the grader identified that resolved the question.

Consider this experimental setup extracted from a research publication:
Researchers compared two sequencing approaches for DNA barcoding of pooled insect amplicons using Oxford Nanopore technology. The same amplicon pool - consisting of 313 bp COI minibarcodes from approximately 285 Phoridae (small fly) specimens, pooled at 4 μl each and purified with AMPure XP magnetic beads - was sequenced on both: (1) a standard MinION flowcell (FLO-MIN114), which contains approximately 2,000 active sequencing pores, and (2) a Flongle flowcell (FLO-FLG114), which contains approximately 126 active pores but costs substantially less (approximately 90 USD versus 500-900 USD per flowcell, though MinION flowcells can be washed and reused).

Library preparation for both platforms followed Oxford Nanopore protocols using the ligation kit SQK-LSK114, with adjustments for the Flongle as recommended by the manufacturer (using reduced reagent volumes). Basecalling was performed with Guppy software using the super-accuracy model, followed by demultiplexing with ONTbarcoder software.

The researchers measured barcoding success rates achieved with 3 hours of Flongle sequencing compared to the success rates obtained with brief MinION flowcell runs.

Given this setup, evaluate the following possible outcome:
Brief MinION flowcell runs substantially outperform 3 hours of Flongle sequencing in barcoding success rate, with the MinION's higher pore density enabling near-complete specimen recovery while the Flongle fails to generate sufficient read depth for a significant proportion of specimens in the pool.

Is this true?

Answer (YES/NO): NO